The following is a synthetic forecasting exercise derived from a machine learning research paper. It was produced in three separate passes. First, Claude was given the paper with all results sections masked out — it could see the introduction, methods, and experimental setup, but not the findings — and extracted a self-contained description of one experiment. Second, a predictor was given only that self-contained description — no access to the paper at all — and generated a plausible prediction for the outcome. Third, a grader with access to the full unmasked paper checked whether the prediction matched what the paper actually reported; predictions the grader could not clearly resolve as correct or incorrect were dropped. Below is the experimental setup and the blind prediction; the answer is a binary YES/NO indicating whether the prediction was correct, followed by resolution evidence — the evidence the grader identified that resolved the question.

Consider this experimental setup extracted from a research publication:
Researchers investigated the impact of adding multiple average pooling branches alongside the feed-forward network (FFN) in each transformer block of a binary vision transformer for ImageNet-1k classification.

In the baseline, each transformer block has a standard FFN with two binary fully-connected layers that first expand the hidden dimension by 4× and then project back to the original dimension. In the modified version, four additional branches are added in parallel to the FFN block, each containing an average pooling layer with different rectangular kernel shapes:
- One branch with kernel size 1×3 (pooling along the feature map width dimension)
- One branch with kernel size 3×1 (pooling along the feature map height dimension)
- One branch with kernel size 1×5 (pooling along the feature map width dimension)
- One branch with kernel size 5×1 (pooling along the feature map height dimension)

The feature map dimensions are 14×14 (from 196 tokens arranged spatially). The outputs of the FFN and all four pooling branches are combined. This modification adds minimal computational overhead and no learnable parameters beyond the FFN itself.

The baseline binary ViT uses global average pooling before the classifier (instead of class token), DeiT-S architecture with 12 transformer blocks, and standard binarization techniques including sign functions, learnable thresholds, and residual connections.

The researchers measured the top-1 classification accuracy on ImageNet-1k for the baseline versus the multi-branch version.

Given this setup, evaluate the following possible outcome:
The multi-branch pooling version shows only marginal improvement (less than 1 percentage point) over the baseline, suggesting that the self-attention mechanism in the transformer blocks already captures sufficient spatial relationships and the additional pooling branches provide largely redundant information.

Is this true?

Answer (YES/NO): NO